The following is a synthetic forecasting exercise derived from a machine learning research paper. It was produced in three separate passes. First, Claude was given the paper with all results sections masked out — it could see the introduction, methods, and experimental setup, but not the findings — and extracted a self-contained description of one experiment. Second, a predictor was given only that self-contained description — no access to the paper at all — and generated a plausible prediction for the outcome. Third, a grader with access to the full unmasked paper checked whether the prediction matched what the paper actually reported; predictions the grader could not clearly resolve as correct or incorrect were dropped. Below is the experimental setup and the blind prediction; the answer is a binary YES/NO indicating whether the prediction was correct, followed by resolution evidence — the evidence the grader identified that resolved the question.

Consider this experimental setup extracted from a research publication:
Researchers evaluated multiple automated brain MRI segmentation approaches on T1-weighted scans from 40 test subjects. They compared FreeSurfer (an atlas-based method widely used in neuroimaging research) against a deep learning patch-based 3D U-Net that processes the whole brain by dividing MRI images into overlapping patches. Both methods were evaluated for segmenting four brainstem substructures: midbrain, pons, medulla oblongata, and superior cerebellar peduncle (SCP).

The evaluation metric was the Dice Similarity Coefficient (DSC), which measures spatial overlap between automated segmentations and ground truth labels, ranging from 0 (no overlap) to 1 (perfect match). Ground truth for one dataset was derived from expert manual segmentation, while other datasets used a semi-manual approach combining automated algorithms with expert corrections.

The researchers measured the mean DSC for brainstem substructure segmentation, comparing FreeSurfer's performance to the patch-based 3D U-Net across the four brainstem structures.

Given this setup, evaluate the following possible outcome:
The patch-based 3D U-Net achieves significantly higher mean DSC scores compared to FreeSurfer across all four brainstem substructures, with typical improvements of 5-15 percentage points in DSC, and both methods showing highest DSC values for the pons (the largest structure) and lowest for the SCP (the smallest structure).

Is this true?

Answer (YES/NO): NO